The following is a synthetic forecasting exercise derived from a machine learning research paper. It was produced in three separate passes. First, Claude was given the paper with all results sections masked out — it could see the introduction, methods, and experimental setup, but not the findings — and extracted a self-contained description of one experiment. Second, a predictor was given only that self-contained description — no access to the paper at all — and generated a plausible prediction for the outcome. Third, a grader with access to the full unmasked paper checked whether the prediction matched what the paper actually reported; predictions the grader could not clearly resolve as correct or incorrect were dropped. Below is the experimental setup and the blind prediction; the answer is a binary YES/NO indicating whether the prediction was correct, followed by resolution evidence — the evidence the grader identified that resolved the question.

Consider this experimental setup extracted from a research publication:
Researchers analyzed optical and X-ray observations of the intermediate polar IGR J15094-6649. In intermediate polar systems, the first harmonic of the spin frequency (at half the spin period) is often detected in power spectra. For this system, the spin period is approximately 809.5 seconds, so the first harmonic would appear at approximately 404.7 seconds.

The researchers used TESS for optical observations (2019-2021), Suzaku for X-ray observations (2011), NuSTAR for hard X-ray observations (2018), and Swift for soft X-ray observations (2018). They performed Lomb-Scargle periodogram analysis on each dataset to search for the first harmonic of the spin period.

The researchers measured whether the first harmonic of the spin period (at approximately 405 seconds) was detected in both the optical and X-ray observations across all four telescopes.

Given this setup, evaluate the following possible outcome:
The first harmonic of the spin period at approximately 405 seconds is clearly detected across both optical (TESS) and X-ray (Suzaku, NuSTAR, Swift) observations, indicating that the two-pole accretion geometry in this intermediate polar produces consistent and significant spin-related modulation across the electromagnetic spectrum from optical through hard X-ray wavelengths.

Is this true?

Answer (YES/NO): NO